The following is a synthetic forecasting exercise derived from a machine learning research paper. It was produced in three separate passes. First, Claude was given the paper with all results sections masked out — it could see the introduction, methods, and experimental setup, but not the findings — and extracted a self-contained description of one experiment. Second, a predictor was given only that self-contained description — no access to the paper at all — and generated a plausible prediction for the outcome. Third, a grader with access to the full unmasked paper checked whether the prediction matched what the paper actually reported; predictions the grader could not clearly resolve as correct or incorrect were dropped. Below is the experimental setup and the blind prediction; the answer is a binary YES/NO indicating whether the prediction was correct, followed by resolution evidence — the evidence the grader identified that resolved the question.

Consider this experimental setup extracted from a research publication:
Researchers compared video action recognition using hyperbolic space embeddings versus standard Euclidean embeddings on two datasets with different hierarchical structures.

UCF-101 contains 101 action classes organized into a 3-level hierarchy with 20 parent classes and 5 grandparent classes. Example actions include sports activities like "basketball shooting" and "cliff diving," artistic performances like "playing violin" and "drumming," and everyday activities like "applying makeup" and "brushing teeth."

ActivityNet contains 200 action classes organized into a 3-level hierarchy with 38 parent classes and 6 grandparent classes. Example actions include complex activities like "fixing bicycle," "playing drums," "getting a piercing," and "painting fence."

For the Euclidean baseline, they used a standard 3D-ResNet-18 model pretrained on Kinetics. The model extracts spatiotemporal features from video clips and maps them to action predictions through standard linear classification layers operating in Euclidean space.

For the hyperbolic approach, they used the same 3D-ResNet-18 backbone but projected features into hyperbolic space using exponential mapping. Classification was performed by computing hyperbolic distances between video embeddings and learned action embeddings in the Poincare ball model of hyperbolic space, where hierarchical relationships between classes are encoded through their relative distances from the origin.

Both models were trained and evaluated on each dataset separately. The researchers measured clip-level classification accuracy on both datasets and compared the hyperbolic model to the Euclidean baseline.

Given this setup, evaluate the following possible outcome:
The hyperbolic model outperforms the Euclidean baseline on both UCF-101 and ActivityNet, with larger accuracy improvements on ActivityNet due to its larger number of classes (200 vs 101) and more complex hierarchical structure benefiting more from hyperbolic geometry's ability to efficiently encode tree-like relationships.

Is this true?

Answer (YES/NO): NO